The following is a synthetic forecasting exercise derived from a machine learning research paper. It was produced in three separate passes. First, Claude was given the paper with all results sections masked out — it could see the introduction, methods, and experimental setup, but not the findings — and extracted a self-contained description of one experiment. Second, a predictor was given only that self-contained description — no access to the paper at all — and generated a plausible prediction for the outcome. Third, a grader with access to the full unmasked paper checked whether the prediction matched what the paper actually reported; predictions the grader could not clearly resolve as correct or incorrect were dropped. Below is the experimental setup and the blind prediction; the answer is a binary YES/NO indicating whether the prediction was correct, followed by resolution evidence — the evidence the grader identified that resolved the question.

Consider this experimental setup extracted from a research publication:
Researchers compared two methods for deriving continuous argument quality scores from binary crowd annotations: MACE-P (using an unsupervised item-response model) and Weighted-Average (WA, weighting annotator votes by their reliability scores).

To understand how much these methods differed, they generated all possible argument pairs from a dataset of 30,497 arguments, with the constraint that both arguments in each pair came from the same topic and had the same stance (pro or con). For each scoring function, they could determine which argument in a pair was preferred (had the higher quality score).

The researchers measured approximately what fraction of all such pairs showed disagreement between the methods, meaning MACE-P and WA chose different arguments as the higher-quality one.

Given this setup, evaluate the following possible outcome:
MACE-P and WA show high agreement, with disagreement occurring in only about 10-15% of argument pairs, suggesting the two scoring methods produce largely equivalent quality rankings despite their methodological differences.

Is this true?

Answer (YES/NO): NO